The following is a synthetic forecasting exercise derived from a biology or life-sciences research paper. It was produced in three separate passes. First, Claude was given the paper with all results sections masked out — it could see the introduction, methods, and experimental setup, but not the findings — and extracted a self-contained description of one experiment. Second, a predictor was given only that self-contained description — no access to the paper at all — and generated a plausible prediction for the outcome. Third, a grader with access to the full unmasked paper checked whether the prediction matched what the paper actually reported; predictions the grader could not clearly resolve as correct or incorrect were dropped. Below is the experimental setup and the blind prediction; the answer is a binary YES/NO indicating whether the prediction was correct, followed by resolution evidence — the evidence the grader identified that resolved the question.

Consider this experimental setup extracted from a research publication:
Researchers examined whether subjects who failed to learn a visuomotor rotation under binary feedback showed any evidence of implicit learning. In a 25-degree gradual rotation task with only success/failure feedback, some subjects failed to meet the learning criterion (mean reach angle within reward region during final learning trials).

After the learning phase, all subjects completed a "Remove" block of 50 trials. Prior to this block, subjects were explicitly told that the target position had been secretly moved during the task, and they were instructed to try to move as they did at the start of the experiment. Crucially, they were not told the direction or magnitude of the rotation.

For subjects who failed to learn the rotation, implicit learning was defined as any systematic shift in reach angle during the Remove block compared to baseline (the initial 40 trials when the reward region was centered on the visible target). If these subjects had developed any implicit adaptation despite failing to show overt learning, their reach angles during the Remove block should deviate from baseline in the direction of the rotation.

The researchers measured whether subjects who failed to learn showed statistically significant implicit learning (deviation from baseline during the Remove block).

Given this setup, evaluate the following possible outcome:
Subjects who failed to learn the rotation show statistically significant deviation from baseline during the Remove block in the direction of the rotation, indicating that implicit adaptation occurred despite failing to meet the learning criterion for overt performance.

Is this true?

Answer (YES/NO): YES